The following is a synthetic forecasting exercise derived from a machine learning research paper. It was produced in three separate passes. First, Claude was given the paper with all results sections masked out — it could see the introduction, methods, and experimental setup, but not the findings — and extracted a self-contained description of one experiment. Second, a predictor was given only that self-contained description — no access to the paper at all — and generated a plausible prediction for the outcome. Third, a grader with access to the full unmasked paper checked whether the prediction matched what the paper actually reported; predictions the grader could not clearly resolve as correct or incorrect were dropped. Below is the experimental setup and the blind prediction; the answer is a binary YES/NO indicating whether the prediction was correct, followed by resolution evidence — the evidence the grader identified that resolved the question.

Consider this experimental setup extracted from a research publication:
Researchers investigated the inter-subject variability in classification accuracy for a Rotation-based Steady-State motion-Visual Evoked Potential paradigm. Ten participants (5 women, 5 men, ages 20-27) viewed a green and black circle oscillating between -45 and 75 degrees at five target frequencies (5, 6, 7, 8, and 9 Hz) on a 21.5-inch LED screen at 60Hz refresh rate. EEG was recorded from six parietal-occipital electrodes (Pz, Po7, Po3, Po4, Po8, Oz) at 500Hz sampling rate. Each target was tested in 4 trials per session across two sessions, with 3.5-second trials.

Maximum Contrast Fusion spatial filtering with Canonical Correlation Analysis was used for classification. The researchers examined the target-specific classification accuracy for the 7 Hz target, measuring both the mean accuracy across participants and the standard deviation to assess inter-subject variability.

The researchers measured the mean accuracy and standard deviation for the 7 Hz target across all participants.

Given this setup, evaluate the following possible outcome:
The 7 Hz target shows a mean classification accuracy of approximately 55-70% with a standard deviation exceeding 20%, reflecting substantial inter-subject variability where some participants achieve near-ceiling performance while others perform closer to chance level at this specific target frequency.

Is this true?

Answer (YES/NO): NO